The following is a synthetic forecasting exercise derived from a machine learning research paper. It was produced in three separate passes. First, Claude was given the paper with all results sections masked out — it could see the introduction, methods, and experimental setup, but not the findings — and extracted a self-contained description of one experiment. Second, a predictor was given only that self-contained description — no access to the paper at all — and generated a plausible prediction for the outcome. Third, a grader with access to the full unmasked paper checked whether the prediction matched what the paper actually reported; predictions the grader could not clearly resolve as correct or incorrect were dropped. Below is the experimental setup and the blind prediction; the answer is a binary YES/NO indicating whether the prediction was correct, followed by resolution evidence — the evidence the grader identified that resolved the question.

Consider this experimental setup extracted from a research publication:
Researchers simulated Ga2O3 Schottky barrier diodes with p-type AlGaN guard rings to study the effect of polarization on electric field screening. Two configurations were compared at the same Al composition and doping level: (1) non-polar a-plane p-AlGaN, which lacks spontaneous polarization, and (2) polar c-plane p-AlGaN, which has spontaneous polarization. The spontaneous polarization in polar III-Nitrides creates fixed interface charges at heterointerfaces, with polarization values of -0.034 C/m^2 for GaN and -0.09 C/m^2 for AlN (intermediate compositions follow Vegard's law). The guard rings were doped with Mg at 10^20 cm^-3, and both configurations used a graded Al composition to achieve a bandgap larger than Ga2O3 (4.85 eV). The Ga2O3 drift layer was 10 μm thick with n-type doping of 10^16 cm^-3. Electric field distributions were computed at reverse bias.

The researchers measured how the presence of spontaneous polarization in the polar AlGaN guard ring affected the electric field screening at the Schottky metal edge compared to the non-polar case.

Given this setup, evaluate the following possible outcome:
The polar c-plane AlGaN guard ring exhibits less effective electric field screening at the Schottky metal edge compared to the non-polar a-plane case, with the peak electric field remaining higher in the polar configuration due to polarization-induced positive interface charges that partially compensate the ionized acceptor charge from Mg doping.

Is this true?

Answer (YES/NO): NO